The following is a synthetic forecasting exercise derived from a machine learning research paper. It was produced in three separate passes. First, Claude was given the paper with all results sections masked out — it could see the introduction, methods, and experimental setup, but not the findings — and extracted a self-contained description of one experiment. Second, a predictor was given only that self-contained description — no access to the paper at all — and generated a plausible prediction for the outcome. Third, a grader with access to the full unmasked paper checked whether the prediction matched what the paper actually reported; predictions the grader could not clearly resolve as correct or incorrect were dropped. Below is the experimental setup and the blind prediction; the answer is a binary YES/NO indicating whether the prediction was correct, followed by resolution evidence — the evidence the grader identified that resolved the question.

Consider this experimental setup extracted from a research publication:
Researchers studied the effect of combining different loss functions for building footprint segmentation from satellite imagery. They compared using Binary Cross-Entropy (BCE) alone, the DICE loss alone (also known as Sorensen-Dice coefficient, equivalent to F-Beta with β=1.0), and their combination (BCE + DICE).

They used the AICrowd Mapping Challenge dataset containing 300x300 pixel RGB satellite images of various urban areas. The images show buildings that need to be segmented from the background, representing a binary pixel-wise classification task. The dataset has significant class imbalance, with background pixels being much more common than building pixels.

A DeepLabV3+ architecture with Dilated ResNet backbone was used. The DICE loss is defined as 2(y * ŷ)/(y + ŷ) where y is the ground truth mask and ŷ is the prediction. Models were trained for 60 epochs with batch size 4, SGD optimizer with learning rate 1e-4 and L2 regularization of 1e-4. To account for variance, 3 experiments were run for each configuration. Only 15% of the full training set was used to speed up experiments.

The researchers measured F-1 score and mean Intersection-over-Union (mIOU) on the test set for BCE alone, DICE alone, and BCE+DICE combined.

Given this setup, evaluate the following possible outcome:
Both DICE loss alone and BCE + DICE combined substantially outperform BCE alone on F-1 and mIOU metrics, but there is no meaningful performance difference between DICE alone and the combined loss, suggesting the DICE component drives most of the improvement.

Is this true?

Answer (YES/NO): NO